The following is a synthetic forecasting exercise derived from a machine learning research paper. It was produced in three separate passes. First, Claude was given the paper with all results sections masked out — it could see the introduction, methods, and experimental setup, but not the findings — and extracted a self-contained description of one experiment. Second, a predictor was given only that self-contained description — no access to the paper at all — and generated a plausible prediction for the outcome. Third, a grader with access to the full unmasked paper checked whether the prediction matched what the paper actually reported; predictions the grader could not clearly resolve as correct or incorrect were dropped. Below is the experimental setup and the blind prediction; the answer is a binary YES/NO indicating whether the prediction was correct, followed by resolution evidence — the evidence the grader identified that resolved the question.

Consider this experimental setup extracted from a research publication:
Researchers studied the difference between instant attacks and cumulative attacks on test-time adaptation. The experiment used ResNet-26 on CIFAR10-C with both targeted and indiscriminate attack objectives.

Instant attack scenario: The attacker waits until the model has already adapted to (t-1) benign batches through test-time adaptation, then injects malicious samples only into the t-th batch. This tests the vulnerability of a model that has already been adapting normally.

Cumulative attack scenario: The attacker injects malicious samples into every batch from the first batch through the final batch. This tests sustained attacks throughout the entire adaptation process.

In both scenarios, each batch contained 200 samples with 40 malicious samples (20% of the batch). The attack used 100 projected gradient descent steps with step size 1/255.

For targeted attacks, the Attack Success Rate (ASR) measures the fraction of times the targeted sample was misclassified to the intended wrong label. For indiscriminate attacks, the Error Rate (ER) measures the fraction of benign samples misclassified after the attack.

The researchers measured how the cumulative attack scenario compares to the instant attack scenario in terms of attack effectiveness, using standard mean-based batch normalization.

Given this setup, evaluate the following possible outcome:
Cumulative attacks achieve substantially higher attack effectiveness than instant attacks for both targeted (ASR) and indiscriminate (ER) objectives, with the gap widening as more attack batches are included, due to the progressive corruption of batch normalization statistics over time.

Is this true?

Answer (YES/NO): NO